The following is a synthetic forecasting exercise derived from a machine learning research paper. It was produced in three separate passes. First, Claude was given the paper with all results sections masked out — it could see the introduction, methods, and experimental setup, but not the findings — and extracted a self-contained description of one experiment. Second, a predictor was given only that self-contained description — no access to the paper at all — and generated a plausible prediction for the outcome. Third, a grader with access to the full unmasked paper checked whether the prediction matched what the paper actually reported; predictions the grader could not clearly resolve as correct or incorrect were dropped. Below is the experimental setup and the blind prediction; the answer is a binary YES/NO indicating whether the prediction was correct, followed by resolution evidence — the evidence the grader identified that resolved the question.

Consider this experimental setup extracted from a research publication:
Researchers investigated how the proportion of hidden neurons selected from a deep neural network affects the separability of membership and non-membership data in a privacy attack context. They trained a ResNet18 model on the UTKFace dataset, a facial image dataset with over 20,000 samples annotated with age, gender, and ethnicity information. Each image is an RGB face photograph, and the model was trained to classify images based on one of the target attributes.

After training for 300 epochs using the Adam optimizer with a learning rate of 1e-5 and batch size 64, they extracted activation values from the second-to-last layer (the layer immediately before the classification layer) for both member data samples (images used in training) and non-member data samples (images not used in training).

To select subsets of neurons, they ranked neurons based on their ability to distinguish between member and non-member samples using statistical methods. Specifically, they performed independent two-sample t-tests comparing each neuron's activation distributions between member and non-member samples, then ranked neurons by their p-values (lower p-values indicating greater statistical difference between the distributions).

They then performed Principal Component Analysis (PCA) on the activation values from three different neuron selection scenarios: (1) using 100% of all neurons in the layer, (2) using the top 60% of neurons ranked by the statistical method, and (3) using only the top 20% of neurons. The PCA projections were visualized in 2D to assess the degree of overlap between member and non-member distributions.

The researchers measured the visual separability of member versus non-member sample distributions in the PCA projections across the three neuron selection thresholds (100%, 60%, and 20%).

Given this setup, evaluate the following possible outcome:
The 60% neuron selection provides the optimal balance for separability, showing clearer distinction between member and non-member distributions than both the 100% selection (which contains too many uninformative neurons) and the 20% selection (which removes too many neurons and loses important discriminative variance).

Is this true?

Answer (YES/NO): NO